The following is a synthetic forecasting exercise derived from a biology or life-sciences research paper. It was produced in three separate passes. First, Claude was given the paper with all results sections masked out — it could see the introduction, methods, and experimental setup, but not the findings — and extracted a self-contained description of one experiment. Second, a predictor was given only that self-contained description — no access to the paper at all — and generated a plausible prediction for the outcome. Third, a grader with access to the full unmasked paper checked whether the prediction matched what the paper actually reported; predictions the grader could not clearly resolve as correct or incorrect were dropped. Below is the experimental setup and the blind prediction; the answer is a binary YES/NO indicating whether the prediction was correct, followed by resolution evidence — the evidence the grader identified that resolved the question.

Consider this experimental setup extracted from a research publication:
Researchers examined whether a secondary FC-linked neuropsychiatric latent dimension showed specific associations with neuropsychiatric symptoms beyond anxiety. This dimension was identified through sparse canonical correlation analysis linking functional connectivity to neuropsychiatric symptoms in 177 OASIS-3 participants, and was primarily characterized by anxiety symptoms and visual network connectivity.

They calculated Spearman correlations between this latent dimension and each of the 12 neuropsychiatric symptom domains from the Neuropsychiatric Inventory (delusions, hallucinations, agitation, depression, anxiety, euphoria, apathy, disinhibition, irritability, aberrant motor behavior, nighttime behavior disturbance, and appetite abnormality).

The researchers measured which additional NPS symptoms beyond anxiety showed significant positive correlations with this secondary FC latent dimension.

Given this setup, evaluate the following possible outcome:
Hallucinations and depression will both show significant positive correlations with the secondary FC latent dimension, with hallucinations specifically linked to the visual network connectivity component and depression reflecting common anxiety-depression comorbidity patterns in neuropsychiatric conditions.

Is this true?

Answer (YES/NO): NO